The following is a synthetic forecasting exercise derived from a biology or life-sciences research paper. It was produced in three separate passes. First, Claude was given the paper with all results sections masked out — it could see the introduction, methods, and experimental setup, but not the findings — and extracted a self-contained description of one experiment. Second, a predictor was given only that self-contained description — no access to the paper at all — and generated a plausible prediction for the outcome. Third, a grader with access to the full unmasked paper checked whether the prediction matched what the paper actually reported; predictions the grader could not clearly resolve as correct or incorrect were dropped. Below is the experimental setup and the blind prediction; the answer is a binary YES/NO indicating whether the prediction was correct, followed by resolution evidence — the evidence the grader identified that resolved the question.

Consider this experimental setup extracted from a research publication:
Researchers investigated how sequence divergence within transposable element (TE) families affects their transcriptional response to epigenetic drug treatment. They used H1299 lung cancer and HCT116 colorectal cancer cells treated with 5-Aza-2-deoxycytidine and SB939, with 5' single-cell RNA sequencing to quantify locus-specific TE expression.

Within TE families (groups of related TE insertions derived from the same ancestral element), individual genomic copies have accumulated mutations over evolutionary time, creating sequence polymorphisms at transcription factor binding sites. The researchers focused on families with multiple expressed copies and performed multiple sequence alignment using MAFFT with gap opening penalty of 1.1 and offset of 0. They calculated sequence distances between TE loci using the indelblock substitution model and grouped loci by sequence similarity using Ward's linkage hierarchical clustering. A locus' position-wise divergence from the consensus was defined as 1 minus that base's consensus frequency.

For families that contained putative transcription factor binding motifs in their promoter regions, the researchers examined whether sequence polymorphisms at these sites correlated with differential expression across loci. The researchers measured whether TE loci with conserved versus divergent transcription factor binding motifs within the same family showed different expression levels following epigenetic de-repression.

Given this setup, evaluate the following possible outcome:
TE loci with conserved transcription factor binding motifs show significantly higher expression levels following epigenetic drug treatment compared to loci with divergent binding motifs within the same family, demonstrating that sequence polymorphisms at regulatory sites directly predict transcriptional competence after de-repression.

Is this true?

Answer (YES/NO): YES